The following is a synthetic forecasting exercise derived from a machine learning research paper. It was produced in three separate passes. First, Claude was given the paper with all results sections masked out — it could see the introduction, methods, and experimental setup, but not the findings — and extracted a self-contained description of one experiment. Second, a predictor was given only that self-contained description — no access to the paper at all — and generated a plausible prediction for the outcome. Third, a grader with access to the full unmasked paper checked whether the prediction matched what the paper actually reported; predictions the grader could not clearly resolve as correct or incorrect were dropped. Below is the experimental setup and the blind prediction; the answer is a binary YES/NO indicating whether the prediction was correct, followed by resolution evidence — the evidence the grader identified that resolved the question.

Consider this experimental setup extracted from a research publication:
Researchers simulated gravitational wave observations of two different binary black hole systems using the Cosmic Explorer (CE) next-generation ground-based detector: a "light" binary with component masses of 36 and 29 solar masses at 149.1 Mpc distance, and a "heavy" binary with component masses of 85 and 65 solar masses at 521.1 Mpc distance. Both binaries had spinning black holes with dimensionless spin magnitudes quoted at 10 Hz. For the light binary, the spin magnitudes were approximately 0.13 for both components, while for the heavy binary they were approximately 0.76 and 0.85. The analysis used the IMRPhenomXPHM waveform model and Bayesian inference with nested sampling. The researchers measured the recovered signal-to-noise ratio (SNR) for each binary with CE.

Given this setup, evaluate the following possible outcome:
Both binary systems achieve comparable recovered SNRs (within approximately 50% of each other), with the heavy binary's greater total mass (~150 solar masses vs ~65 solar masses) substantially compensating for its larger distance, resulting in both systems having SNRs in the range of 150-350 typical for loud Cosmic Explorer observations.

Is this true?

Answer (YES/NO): NO